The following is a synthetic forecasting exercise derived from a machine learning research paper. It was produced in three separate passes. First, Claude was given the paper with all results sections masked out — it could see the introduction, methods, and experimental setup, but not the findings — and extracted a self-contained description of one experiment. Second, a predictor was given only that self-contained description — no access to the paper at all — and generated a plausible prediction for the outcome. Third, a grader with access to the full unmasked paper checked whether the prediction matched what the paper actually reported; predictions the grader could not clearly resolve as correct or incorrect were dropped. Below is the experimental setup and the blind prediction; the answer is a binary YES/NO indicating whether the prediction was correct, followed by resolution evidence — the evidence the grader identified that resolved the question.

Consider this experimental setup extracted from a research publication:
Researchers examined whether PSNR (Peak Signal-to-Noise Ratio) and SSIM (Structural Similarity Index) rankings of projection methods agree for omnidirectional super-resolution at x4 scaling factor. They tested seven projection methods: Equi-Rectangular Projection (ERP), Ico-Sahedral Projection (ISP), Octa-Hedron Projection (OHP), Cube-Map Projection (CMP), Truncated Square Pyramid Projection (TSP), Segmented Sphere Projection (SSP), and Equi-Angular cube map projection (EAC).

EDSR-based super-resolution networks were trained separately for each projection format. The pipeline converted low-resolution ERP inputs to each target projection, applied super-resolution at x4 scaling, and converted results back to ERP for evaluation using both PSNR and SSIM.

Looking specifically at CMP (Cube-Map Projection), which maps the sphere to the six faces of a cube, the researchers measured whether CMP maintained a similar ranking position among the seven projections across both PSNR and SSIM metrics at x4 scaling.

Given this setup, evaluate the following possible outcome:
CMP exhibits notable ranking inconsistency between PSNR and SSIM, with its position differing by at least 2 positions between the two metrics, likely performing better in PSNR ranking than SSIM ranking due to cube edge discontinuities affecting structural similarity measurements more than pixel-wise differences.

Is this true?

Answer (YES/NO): YES